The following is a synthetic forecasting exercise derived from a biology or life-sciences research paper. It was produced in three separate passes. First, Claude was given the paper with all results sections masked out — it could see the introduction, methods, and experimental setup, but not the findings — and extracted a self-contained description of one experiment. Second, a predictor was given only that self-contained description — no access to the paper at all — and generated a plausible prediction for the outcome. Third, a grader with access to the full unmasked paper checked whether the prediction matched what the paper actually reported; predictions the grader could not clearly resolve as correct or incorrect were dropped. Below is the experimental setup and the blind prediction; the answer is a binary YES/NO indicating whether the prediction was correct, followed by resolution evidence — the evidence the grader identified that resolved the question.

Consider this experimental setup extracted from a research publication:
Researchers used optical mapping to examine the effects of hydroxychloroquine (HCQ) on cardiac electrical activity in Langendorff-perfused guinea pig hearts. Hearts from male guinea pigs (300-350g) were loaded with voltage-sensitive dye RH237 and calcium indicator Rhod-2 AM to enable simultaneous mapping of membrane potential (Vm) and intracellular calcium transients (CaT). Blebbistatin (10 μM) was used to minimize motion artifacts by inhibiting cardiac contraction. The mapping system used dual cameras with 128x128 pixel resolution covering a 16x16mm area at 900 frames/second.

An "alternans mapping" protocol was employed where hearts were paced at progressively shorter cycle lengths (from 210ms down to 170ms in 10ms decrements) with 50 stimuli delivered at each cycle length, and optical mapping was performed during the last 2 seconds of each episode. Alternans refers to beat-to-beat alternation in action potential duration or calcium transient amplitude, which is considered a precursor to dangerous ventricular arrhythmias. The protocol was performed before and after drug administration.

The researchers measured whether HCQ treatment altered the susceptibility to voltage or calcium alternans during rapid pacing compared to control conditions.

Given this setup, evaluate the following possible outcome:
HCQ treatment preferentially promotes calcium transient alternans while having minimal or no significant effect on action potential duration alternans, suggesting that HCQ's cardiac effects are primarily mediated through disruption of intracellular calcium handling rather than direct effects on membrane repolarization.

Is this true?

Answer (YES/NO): NO